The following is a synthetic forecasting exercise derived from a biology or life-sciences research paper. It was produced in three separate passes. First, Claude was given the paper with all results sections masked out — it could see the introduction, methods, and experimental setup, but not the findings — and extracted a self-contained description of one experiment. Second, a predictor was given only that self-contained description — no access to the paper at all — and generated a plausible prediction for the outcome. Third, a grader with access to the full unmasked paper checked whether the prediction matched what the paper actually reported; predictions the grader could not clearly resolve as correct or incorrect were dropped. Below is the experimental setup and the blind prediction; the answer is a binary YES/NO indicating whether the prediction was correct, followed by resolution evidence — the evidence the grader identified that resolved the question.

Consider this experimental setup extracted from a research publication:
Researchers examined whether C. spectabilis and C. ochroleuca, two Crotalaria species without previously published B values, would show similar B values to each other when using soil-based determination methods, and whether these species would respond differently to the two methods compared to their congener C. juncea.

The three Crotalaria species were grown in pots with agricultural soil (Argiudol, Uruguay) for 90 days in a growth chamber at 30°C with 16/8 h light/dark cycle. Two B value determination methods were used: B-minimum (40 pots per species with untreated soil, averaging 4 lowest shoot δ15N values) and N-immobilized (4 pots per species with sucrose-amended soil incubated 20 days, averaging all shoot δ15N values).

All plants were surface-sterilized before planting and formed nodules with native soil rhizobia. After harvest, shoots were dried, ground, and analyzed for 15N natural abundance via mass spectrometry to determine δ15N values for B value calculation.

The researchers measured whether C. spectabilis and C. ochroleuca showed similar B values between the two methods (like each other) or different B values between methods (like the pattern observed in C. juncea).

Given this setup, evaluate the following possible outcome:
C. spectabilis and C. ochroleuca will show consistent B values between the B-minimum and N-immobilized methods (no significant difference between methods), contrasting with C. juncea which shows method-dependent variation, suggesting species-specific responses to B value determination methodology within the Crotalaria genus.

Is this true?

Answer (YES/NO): YES